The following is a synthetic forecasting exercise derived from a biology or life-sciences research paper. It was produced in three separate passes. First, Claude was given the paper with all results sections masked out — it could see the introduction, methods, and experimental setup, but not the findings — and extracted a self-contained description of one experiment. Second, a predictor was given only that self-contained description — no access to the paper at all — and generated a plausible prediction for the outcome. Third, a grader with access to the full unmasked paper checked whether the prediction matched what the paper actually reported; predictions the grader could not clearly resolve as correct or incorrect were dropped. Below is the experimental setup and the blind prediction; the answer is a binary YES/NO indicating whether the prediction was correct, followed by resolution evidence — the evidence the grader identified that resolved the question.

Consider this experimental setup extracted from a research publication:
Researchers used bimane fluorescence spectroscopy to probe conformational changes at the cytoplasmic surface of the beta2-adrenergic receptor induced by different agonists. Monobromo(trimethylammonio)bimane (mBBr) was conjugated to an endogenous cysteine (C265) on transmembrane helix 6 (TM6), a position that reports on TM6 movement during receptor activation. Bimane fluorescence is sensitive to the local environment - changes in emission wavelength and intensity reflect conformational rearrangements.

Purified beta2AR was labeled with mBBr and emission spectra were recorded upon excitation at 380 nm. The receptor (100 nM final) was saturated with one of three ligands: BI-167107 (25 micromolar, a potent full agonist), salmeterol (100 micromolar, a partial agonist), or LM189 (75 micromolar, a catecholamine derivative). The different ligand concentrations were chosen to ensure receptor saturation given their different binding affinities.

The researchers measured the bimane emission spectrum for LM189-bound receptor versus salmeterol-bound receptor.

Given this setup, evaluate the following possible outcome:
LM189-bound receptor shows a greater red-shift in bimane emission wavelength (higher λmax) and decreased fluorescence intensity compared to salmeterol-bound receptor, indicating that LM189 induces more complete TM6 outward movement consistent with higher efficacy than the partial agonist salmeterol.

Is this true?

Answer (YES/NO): YES